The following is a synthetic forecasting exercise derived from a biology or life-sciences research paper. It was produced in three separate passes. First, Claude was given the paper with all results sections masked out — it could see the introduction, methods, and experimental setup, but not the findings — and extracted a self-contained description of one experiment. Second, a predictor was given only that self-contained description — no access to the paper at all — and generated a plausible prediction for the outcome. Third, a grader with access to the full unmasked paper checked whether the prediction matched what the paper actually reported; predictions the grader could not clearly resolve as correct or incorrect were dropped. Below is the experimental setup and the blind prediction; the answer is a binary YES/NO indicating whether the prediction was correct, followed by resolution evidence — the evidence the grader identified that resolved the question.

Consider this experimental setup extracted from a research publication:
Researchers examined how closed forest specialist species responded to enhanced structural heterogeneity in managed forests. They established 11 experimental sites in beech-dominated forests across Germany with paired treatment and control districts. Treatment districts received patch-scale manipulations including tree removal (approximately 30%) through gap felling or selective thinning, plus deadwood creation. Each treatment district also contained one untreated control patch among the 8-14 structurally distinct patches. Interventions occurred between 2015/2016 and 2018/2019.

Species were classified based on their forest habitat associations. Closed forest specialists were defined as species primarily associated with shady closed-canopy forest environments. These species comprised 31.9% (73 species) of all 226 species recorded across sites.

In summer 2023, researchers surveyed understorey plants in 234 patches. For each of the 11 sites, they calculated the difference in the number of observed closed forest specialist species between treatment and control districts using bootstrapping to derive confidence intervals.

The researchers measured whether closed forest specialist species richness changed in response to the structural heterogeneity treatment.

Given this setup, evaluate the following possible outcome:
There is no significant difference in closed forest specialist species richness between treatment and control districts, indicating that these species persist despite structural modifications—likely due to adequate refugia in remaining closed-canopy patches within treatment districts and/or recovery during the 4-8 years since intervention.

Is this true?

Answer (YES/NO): NO